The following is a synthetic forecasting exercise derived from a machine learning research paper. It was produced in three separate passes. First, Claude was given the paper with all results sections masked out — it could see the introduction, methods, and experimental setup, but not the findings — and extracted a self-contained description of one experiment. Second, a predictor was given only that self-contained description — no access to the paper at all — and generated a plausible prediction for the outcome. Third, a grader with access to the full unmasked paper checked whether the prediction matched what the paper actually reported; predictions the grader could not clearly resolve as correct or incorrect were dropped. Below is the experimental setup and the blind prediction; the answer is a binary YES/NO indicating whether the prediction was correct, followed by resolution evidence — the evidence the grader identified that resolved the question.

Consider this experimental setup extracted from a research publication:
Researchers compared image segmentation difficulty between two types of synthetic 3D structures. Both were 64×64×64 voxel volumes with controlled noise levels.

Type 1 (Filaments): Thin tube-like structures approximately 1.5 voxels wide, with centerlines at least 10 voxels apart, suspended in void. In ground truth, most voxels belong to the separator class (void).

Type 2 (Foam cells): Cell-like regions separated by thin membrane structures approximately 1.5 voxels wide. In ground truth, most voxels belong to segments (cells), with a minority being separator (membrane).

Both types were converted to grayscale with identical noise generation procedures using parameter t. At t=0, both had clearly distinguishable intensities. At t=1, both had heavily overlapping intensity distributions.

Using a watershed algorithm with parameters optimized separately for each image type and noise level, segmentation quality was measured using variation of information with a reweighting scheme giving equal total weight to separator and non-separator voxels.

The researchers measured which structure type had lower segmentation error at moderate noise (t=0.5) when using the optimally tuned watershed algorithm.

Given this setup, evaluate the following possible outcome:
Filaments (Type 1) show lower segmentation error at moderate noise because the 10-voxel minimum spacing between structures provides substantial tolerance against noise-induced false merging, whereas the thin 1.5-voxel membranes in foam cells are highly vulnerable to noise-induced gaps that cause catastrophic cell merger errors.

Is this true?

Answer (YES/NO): YES